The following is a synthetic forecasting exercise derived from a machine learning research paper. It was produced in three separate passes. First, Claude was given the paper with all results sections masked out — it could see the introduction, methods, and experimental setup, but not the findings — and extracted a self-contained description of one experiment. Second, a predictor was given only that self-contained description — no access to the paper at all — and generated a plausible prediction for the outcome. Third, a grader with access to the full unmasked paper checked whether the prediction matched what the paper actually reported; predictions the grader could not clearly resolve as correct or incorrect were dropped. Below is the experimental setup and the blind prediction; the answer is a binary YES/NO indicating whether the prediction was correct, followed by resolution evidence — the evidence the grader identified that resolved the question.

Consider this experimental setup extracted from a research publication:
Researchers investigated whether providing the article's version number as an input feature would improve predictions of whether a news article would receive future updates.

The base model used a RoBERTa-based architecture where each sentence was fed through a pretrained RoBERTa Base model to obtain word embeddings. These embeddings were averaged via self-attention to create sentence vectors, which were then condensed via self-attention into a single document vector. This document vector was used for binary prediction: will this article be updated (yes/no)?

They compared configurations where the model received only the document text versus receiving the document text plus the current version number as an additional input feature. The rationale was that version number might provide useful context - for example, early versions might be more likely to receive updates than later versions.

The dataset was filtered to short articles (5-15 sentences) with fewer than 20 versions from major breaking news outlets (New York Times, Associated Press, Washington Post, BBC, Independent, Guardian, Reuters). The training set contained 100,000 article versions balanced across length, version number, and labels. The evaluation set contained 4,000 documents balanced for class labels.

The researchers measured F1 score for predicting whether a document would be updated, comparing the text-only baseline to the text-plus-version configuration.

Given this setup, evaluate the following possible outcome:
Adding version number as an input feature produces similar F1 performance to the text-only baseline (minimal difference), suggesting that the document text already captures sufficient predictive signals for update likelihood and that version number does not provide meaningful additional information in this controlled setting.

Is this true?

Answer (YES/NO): NO